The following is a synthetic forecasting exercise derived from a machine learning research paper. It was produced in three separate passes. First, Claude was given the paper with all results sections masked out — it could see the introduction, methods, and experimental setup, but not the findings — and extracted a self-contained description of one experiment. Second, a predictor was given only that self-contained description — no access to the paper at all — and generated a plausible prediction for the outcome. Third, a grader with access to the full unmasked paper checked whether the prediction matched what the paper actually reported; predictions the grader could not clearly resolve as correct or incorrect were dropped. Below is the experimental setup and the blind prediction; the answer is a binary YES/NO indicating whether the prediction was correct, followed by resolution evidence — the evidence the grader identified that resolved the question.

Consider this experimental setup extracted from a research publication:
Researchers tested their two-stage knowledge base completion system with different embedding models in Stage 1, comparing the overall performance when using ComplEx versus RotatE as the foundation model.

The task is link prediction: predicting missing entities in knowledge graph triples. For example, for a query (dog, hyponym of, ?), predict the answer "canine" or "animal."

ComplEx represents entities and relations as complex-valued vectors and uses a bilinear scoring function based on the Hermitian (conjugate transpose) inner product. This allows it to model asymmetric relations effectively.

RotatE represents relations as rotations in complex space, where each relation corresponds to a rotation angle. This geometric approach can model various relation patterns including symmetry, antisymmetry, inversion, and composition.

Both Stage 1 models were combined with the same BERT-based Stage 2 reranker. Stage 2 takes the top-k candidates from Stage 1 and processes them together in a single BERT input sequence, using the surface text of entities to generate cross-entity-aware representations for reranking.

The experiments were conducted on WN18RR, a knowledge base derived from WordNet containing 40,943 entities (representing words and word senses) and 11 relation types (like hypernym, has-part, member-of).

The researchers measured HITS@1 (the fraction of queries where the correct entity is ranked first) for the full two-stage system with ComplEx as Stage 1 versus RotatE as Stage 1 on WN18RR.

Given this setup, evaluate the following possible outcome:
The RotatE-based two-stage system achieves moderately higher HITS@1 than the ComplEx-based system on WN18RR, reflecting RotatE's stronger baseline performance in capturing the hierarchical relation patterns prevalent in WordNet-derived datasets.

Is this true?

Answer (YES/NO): NO